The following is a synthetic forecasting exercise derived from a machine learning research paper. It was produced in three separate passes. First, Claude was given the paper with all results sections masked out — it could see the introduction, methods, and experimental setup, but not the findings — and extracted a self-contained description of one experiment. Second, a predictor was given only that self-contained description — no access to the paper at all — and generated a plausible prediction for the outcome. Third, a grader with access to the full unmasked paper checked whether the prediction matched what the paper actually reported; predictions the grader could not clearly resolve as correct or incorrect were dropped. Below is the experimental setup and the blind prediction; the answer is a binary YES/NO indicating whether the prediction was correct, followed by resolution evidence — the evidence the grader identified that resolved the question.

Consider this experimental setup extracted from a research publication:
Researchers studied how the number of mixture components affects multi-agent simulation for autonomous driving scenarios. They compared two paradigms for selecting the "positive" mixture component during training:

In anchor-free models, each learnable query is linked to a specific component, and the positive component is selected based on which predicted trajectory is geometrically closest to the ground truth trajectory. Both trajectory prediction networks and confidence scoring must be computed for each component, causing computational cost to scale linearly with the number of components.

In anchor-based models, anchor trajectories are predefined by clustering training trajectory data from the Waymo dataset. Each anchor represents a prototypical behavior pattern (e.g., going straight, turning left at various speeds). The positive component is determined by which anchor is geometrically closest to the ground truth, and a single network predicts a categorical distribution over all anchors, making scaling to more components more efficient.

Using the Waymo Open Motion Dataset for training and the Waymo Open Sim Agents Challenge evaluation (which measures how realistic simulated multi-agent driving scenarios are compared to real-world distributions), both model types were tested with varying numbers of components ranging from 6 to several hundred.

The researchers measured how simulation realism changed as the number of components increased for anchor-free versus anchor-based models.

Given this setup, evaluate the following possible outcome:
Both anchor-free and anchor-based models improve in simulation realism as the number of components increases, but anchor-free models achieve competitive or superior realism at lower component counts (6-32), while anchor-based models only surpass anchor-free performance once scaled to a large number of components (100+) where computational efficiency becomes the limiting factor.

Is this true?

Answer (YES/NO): NO